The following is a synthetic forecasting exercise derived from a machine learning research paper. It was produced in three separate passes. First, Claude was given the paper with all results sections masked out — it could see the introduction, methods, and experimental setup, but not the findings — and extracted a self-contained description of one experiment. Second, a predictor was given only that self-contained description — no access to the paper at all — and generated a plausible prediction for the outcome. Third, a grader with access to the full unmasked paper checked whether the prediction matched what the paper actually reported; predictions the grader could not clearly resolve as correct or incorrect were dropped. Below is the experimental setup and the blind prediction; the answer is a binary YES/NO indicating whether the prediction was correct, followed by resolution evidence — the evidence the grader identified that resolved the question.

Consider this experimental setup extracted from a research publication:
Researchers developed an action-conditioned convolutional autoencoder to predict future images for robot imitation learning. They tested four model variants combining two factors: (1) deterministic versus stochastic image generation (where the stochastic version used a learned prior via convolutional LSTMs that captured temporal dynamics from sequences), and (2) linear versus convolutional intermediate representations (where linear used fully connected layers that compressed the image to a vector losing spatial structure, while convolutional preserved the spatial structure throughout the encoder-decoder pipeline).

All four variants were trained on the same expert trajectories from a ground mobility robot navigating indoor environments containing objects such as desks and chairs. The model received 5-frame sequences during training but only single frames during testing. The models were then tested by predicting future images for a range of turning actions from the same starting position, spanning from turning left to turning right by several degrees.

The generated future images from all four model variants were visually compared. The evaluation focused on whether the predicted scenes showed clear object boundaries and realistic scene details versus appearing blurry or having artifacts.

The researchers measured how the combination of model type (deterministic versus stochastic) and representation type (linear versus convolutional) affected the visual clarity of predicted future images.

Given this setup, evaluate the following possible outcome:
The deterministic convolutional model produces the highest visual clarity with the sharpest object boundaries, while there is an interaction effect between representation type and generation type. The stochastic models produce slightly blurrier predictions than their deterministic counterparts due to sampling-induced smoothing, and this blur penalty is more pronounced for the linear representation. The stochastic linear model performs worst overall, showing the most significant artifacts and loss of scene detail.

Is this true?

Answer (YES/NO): NO